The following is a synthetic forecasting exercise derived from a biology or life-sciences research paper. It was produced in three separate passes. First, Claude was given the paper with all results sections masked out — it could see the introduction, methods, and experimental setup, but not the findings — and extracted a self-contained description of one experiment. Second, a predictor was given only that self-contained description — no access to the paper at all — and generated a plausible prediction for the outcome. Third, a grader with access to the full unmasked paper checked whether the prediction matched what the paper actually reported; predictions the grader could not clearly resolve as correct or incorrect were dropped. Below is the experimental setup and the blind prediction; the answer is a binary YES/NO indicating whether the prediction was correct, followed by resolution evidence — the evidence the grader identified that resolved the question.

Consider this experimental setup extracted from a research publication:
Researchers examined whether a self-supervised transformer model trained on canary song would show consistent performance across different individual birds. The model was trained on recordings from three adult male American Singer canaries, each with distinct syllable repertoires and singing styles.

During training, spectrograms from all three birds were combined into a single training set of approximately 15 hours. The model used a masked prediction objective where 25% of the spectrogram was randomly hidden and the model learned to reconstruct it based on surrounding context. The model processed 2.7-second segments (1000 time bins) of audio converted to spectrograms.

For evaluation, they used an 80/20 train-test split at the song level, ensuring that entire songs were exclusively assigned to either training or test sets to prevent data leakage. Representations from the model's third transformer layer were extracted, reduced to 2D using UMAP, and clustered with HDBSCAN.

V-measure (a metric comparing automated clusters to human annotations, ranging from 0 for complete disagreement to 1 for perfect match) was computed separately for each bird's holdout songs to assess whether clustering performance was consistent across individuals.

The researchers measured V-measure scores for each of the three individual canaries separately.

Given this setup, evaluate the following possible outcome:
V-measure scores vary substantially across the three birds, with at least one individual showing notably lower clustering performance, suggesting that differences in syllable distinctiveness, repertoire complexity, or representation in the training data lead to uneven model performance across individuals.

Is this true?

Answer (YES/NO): NO